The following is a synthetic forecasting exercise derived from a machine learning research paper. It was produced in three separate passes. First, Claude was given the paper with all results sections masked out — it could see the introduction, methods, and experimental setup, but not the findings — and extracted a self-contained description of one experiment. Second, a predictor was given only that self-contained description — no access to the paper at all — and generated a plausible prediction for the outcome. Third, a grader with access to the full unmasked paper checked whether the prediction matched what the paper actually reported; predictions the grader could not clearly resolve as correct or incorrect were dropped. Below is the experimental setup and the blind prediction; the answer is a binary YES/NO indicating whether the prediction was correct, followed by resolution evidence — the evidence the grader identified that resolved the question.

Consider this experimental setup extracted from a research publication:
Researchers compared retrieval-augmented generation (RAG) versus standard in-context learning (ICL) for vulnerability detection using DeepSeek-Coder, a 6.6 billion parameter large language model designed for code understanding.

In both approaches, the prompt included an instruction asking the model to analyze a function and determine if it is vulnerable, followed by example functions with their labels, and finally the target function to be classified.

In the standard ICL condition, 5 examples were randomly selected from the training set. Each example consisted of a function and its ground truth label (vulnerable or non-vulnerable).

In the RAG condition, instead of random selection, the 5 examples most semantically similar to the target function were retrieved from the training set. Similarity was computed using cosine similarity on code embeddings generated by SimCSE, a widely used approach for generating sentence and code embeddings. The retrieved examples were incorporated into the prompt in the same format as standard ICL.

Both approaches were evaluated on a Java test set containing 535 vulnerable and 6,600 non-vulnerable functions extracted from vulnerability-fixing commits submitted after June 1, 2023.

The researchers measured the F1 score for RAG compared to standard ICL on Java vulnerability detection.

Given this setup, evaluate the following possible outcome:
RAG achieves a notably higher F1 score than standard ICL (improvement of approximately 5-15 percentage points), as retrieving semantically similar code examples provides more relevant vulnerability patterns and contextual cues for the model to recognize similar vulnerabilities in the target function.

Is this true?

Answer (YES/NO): NO